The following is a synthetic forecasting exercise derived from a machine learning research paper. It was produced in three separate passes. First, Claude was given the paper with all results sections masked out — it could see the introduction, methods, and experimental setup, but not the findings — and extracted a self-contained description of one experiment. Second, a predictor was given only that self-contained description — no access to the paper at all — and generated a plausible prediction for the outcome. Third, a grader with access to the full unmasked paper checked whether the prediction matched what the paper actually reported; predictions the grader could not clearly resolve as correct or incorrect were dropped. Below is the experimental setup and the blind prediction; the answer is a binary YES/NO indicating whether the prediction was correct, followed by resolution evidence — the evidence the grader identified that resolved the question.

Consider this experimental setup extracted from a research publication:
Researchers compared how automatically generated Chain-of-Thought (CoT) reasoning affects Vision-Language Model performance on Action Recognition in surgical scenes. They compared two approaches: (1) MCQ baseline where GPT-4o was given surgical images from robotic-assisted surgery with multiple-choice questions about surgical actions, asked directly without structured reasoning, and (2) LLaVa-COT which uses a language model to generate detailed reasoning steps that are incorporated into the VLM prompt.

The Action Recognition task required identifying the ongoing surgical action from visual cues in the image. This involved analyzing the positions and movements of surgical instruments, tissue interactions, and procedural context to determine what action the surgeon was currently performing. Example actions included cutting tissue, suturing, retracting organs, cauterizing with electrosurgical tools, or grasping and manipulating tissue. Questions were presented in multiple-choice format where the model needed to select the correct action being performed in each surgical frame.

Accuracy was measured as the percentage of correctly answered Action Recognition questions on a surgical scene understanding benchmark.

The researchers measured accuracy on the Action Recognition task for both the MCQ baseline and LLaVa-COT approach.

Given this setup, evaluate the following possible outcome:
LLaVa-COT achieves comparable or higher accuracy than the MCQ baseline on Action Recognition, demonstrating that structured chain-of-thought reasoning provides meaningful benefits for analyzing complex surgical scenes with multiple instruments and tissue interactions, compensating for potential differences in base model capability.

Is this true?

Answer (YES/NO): NO